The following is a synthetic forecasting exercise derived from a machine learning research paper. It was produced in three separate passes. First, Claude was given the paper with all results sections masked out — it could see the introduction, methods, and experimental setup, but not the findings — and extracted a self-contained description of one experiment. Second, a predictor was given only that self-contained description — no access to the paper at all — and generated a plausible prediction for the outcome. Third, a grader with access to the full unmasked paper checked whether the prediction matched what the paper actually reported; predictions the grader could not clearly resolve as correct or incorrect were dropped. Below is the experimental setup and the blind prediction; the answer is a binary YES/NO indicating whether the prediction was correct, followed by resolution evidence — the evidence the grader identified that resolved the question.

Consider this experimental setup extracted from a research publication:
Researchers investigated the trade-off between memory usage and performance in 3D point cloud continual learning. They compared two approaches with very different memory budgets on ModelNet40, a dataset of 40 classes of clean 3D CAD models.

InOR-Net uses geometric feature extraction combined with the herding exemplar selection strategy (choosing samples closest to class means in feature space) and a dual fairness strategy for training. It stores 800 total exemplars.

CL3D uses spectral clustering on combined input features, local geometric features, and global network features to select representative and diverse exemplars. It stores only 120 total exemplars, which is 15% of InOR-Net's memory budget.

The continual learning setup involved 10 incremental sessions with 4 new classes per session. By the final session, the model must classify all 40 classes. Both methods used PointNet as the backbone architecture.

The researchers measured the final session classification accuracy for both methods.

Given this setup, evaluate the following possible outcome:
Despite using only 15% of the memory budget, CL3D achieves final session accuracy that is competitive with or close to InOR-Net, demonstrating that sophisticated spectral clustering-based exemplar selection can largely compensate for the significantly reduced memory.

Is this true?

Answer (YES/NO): NO